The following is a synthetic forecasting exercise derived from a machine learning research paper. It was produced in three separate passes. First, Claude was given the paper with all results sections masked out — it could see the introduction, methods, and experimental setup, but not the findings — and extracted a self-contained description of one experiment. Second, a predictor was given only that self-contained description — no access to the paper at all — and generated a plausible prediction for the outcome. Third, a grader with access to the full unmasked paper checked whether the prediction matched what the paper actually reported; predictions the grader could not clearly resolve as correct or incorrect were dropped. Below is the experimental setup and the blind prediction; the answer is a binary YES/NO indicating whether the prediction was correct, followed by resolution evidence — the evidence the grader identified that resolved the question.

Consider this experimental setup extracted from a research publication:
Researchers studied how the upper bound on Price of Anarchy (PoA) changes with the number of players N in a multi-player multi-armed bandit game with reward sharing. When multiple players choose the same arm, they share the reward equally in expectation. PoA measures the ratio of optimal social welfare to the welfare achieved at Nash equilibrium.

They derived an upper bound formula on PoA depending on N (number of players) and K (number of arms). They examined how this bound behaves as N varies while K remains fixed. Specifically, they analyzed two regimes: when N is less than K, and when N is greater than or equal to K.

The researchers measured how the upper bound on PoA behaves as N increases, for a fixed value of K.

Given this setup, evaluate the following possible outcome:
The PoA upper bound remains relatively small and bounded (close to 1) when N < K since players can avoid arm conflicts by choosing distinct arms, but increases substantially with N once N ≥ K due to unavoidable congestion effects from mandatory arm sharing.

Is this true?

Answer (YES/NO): NO